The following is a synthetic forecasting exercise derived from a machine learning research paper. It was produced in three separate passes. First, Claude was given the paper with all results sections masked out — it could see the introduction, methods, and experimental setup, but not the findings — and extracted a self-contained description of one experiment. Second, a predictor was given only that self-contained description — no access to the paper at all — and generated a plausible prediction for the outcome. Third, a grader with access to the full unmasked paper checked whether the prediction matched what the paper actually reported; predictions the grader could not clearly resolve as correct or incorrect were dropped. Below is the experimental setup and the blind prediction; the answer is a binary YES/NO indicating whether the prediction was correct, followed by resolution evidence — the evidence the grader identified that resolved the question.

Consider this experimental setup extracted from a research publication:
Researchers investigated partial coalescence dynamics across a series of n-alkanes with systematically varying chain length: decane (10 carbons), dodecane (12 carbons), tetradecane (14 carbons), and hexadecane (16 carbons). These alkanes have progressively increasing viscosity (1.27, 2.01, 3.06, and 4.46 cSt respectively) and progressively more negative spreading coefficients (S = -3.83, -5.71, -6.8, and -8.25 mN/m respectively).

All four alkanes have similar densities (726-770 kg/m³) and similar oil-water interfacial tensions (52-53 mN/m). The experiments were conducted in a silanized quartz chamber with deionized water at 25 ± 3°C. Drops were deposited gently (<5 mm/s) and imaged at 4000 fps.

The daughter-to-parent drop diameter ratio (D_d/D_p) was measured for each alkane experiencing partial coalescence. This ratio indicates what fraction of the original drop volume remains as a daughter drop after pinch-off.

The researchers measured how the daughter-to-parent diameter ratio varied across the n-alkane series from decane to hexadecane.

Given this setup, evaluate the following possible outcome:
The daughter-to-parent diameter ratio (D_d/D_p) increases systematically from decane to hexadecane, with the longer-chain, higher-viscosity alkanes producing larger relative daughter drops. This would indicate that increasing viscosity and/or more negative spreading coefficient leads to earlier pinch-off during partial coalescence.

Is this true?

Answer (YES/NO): NO